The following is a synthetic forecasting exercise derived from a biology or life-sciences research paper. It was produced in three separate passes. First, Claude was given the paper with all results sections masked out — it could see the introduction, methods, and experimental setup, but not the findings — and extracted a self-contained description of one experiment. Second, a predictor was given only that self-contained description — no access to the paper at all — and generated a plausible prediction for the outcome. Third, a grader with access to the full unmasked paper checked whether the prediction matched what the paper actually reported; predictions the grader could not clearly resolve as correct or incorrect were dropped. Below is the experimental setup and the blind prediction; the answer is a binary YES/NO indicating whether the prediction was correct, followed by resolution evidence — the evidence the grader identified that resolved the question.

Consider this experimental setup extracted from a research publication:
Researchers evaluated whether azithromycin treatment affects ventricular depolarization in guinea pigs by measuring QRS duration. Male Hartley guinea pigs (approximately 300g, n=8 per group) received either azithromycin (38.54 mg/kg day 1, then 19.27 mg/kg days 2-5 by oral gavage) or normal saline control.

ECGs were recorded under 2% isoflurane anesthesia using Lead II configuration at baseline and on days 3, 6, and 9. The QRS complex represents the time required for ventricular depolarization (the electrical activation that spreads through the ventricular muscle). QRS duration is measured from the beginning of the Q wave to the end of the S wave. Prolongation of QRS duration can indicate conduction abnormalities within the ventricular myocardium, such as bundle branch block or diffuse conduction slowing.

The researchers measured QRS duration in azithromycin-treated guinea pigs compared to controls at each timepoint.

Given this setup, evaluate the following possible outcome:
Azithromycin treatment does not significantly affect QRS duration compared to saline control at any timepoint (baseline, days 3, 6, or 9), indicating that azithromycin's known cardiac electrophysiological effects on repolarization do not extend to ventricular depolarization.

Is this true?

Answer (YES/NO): YES